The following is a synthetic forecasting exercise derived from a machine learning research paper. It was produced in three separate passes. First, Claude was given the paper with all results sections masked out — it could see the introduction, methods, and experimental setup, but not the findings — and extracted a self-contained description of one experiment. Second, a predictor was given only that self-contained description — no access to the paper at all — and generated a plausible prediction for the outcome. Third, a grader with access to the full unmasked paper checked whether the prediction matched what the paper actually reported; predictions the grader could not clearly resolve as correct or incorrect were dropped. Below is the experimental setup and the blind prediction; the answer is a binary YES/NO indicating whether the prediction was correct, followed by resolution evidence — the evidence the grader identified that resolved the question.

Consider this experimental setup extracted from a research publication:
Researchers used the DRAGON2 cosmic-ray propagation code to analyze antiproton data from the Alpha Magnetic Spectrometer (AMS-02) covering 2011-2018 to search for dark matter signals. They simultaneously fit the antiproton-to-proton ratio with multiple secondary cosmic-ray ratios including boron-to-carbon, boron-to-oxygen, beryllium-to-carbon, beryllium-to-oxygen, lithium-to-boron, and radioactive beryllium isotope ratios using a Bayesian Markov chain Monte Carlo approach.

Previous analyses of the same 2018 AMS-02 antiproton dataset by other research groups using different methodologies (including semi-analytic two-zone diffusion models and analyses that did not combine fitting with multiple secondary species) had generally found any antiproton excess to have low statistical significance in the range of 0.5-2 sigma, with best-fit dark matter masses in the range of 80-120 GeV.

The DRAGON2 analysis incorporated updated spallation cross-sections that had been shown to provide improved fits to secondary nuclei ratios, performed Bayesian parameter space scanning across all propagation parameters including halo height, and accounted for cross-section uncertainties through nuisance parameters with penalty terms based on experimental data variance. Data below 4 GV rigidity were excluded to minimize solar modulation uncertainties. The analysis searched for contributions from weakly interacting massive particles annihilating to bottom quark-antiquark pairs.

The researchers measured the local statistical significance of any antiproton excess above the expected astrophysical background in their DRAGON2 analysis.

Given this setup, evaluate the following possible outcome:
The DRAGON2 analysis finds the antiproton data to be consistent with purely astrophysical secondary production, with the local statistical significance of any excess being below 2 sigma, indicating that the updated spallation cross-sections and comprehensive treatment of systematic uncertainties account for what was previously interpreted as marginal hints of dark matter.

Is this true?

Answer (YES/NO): NO